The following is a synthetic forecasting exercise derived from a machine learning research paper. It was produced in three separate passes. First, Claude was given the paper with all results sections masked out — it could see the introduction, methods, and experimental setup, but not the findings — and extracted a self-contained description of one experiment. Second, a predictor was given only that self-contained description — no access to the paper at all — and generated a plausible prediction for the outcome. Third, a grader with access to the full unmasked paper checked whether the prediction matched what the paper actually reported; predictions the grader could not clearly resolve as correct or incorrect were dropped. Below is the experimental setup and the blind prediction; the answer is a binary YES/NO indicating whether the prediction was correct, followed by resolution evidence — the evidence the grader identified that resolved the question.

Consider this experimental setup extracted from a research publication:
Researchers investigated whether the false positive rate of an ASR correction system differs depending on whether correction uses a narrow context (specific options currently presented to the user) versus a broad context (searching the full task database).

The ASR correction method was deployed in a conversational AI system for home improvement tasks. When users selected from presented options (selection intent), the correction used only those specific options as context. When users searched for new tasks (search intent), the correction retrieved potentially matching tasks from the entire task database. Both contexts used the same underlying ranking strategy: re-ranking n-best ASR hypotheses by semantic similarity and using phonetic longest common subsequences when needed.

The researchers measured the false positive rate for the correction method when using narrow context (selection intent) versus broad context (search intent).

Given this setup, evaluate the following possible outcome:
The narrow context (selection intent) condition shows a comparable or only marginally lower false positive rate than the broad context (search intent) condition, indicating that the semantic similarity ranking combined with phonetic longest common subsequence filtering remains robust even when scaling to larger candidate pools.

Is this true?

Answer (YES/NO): NO